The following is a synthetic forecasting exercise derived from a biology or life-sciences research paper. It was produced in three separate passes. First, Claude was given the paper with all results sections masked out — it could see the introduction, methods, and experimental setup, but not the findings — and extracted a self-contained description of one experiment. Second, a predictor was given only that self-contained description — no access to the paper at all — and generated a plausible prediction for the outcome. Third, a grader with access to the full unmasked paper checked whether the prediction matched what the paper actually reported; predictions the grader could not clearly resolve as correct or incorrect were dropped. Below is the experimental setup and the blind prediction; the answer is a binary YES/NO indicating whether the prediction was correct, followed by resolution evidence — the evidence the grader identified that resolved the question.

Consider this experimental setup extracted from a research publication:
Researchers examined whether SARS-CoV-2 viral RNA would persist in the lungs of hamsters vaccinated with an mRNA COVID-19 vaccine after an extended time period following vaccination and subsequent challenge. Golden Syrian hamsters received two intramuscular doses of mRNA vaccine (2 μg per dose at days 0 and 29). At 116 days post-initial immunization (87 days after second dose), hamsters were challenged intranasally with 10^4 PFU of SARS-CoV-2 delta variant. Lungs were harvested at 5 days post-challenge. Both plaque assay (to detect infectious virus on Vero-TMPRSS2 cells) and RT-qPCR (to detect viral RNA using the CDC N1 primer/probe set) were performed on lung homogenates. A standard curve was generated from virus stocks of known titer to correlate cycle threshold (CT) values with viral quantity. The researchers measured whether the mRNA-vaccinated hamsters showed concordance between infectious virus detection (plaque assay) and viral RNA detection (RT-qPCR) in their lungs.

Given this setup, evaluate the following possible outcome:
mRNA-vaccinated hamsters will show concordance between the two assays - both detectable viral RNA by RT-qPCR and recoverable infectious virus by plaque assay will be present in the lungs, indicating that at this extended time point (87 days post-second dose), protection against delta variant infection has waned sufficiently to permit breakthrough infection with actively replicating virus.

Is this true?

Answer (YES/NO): NO